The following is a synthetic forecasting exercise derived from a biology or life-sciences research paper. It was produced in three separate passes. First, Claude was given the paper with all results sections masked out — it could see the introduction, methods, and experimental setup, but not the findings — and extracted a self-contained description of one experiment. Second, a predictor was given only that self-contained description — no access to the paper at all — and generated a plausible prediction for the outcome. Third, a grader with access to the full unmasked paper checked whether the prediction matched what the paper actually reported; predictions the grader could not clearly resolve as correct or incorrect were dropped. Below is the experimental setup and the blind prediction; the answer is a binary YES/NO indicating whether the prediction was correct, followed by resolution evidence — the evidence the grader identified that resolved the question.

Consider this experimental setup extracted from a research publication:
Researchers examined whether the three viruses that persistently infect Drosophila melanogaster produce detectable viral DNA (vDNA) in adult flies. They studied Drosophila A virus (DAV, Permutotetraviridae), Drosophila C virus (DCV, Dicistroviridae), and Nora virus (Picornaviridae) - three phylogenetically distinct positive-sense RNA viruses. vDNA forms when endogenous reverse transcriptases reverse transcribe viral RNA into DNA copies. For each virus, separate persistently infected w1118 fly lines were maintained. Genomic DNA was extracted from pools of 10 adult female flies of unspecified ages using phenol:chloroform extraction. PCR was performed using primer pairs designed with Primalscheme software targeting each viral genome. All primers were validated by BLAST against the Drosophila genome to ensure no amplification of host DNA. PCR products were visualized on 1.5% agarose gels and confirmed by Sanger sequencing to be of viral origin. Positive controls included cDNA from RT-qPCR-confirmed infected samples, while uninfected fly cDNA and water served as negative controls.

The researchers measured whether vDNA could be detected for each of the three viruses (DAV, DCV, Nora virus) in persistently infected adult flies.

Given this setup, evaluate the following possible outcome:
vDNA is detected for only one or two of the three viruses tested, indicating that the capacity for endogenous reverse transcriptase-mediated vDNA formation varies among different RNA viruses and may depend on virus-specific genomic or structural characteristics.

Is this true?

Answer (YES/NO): YES